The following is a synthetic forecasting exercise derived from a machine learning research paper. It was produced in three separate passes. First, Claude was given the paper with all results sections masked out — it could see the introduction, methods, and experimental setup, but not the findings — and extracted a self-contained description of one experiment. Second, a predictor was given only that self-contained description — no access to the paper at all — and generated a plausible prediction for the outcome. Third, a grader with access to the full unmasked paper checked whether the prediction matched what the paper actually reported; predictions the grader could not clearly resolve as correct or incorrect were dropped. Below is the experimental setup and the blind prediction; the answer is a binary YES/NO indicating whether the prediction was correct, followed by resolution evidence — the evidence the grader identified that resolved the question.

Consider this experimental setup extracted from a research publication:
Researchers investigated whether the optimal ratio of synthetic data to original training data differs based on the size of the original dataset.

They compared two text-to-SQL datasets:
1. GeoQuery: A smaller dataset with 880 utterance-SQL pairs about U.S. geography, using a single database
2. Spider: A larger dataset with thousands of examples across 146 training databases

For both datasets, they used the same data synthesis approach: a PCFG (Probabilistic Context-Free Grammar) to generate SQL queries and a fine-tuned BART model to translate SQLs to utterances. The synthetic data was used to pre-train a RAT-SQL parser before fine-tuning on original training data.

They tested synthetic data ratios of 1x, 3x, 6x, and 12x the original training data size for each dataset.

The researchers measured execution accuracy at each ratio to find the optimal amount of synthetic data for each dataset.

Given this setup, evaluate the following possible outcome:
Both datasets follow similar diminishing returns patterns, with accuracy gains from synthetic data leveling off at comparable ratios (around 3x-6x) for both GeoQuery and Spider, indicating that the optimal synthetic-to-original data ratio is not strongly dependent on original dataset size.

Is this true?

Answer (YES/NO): NO